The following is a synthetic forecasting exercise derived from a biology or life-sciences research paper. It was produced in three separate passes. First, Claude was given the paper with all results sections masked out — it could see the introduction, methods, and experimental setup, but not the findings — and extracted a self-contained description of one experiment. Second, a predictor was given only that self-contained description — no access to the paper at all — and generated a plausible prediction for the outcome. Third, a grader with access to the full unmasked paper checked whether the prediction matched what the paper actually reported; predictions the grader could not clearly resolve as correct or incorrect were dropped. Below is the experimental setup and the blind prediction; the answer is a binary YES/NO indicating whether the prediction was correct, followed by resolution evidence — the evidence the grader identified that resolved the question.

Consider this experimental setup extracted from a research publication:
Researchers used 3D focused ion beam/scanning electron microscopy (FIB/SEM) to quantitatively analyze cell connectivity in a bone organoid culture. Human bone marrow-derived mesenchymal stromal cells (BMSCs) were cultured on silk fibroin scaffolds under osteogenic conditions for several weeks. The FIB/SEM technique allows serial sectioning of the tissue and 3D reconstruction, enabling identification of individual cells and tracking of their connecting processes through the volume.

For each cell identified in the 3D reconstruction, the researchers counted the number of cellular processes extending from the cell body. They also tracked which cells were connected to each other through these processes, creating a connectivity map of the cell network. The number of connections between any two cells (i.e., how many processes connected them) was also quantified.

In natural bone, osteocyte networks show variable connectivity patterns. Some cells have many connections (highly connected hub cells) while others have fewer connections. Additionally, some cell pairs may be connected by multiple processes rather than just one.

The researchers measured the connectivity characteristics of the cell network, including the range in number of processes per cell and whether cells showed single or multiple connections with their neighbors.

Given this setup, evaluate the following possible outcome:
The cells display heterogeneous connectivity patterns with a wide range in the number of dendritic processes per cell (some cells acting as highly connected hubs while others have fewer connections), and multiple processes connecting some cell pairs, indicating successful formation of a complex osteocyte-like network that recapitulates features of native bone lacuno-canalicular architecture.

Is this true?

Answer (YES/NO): YES